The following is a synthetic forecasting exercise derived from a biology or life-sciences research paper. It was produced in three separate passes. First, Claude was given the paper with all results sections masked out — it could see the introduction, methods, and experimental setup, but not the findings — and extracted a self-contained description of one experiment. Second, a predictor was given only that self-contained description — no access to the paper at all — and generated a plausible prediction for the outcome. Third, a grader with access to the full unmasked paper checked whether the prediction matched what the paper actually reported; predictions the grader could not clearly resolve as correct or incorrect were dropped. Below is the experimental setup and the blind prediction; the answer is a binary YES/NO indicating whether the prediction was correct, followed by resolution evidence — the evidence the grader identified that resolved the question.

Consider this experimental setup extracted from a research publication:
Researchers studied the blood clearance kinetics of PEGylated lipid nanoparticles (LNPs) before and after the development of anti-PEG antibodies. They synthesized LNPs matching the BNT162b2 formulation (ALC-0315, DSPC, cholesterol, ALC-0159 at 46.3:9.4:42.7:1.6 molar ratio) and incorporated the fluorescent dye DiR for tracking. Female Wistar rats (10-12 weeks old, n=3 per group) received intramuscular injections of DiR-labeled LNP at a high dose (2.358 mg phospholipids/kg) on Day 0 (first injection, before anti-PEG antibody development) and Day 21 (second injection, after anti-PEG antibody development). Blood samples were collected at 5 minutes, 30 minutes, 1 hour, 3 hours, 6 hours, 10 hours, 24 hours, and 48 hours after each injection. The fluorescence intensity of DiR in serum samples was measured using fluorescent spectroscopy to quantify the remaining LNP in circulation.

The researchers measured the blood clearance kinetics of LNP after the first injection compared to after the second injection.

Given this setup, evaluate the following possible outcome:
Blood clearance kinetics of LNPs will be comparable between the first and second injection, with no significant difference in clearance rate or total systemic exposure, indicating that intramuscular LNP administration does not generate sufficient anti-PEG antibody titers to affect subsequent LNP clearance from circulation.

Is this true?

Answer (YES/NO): NO